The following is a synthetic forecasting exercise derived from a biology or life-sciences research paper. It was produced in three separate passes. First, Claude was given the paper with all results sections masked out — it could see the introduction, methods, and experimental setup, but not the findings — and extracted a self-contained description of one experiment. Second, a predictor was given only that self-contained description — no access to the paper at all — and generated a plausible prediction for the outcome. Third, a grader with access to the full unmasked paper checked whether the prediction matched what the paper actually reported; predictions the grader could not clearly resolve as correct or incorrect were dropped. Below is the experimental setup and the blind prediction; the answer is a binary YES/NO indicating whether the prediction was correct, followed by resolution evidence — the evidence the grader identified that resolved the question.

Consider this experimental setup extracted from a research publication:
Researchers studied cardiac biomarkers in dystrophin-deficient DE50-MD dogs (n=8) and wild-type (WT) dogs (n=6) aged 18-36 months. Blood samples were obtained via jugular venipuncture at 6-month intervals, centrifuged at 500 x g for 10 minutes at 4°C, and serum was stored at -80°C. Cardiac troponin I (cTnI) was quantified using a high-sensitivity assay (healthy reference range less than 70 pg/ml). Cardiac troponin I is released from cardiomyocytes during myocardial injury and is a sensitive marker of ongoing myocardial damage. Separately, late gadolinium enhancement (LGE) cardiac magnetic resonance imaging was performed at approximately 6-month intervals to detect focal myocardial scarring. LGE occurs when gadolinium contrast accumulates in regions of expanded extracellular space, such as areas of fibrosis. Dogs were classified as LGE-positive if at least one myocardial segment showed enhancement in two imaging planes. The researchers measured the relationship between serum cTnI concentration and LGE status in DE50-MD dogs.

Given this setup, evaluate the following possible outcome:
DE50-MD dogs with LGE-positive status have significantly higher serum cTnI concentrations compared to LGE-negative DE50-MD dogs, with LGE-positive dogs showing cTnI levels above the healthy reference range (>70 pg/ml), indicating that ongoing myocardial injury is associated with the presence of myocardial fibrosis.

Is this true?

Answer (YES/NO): YES